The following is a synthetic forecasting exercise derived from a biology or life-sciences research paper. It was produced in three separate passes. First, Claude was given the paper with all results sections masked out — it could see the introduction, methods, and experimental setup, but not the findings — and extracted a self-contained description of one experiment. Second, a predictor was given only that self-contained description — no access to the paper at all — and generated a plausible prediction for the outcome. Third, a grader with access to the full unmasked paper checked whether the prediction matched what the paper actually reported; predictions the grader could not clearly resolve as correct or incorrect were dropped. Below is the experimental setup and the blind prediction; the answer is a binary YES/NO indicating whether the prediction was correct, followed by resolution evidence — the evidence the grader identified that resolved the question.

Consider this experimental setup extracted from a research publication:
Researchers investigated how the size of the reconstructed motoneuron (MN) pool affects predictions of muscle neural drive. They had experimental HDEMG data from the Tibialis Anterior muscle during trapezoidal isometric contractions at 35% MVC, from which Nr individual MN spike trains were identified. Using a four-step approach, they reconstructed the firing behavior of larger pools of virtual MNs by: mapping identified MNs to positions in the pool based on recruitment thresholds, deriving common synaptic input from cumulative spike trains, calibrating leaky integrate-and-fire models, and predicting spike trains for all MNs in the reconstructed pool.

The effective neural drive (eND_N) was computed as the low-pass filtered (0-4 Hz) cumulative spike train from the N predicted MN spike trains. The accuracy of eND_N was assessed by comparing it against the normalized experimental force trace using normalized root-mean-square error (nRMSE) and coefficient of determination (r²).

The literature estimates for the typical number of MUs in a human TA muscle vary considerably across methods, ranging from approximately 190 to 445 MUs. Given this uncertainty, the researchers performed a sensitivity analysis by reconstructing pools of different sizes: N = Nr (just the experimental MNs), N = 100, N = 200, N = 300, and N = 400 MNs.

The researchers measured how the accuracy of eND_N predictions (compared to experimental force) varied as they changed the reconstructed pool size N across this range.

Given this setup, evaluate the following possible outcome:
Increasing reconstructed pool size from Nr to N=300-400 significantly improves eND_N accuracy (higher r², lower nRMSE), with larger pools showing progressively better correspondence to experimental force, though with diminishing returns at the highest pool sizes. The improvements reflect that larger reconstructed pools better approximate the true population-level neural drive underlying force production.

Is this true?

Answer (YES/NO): NO